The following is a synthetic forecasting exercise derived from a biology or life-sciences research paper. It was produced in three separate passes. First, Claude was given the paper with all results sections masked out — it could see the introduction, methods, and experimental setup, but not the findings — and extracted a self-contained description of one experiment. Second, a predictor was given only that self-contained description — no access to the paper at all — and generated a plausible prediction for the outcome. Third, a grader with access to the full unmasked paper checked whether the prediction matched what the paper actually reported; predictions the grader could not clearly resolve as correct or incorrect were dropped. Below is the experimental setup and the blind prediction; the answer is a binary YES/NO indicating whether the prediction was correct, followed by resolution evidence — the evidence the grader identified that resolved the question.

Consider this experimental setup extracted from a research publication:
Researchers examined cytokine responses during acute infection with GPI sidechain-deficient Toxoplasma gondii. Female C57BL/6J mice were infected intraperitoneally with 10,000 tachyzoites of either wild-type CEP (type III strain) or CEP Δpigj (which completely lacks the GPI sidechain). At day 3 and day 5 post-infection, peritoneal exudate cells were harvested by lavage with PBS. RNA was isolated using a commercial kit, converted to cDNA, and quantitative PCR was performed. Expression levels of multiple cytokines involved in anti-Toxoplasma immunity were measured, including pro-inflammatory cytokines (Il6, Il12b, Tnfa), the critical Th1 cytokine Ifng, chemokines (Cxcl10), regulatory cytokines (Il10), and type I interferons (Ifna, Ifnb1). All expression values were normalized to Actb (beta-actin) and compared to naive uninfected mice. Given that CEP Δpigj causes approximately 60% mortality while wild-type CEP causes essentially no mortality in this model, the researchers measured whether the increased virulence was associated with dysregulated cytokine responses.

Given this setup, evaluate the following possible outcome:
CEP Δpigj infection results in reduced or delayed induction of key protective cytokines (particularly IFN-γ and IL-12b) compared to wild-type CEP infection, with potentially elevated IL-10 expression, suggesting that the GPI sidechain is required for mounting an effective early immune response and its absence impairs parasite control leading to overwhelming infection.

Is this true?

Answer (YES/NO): NO